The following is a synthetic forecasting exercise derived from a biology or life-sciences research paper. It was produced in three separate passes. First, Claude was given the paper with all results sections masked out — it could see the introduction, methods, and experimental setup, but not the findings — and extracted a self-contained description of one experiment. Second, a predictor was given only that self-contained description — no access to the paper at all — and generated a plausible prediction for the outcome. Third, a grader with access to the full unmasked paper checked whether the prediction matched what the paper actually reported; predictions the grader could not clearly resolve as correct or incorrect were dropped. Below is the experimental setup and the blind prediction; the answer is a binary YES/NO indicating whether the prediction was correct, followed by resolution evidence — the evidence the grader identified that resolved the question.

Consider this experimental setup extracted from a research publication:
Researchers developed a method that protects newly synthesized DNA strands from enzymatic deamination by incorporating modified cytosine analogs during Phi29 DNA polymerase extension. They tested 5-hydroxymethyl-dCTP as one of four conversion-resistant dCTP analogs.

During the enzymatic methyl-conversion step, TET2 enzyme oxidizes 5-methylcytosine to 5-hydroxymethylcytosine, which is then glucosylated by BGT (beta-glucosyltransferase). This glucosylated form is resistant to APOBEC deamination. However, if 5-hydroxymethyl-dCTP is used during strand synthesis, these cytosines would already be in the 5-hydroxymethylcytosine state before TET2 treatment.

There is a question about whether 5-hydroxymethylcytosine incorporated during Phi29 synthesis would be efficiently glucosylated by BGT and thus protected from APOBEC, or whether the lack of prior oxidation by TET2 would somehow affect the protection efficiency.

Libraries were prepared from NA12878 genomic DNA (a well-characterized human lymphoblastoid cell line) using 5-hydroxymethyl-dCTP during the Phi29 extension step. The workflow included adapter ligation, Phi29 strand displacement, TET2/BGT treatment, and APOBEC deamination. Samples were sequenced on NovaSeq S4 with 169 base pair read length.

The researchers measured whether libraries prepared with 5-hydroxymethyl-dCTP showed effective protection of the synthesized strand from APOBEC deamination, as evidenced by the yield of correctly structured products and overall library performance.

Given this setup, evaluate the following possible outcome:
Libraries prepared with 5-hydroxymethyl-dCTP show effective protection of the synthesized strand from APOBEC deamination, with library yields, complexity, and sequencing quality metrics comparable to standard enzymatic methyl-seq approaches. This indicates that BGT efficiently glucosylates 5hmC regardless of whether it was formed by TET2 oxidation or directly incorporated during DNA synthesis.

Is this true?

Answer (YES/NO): NO